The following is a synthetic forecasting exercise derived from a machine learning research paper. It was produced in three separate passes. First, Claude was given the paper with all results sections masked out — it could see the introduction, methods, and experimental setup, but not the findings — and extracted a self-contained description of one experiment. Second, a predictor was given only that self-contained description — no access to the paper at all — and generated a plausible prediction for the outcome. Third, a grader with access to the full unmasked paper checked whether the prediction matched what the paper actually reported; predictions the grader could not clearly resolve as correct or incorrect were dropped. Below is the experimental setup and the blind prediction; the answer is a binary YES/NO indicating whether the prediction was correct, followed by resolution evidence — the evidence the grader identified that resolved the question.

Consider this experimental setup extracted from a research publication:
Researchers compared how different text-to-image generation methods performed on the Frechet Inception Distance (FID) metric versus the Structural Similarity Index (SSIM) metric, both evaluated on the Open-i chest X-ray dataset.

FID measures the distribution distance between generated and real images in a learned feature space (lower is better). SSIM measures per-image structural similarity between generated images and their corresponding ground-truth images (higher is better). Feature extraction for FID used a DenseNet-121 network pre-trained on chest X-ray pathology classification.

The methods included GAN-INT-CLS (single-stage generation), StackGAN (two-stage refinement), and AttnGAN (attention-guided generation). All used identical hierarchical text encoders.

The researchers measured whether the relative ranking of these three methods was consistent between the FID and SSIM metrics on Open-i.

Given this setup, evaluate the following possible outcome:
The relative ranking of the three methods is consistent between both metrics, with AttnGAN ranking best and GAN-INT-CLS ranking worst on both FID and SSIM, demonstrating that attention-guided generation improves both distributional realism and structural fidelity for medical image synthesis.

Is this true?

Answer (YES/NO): NO